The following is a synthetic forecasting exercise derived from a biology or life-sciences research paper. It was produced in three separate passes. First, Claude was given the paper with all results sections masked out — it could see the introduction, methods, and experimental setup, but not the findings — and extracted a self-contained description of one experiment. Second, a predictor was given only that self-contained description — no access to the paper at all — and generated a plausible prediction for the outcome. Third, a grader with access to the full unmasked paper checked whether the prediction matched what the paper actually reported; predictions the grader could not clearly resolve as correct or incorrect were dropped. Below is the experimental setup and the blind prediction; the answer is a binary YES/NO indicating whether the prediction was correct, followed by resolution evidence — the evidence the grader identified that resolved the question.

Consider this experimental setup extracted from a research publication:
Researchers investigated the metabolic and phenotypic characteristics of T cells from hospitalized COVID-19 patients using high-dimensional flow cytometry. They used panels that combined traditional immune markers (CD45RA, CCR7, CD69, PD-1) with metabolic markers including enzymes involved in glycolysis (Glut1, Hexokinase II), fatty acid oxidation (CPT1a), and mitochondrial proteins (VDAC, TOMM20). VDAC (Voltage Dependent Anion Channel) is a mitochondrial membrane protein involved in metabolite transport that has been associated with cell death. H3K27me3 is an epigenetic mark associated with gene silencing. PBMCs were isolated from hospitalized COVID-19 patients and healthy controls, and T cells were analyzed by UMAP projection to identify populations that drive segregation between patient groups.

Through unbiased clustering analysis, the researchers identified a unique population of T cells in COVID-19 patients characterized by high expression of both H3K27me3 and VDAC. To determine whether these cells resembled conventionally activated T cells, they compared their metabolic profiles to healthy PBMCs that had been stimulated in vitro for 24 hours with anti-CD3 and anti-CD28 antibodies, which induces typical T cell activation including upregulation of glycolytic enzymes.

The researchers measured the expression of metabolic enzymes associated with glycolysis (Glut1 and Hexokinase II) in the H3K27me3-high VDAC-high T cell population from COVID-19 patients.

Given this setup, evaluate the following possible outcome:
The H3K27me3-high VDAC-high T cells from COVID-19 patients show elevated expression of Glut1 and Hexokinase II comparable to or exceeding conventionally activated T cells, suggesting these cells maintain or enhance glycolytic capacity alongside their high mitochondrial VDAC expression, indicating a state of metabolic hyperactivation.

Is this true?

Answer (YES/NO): NO